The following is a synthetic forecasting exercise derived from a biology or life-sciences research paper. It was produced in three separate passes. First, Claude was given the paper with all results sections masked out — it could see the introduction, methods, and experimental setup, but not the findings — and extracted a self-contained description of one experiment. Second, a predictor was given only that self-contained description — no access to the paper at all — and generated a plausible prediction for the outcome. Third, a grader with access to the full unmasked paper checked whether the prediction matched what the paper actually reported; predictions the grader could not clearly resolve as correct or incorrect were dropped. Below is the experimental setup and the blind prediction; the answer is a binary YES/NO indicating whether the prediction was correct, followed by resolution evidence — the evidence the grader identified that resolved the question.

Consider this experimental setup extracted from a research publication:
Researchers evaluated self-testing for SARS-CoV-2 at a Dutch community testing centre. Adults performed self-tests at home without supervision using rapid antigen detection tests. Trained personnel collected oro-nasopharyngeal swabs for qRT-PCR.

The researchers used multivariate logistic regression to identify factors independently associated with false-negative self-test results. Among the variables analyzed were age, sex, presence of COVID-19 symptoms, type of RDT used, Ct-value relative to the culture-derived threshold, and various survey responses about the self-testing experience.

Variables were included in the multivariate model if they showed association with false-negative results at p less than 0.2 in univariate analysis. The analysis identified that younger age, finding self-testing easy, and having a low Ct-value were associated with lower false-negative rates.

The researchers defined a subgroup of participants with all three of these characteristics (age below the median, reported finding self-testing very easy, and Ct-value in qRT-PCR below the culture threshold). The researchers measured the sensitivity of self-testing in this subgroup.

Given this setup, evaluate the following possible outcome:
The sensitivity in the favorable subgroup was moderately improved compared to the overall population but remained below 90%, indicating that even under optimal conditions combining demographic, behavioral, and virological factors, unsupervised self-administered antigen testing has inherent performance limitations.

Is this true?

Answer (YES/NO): YES